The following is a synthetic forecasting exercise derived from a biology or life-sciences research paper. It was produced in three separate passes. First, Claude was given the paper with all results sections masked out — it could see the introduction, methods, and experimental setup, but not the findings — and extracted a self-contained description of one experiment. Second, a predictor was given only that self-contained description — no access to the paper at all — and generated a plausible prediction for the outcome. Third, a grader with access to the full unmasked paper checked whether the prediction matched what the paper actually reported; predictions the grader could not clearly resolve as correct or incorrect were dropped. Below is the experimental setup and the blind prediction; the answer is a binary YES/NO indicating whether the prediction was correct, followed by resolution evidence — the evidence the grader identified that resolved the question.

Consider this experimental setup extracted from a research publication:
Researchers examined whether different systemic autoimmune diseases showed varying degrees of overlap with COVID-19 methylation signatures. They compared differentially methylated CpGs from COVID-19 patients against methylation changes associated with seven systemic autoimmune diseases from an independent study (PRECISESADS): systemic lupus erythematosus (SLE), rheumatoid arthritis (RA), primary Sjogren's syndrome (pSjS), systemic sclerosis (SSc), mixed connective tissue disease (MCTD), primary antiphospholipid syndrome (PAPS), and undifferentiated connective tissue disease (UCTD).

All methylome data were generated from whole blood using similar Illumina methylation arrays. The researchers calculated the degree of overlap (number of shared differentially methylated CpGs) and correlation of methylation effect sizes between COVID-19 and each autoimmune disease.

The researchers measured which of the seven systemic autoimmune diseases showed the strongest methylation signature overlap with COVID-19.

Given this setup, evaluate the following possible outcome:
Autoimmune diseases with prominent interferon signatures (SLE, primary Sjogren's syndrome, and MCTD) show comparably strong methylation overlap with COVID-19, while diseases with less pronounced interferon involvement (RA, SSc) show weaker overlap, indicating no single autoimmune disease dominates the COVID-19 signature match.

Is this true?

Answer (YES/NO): NO